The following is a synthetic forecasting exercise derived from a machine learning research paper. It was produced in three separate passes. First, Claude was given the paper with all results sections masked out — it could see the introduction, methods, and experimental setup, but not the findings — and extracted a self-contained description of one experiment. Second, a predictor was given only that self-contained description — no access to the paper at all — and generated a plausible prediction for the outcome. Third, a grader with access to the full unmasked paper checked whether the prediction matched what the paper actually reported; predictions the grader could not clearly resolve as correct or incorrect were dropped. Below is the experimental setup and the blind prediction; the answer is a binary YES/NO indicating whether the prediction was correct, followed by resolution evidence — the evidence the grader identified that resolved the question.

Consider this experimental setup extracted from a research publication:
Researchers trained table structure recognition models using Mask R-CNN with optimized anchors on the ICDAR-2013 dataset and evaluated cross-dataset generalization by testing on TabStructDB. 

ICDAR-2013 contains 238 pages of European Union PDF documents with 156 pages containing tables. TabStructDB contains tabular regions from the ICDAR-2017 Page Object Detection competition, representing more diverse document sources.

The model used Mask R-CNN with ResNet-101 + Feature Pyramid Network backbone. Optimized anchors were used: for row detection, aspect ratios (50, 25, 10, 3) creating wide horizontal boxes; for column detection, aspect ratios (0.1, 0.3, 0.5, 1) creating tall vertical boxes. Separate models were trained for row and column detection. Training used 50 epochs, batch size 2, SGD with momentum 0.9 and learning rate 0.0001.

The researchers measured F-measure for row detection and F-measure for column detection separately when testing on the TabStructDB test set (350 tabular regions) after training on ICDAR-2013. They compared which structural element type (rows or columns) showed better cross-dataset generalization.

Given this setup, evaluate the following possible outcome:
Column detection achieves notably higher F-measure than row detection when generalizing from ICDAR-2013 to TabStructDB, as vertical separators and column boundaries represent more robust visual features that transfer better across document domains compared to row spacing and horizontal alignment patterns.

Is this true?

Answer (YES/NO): YES